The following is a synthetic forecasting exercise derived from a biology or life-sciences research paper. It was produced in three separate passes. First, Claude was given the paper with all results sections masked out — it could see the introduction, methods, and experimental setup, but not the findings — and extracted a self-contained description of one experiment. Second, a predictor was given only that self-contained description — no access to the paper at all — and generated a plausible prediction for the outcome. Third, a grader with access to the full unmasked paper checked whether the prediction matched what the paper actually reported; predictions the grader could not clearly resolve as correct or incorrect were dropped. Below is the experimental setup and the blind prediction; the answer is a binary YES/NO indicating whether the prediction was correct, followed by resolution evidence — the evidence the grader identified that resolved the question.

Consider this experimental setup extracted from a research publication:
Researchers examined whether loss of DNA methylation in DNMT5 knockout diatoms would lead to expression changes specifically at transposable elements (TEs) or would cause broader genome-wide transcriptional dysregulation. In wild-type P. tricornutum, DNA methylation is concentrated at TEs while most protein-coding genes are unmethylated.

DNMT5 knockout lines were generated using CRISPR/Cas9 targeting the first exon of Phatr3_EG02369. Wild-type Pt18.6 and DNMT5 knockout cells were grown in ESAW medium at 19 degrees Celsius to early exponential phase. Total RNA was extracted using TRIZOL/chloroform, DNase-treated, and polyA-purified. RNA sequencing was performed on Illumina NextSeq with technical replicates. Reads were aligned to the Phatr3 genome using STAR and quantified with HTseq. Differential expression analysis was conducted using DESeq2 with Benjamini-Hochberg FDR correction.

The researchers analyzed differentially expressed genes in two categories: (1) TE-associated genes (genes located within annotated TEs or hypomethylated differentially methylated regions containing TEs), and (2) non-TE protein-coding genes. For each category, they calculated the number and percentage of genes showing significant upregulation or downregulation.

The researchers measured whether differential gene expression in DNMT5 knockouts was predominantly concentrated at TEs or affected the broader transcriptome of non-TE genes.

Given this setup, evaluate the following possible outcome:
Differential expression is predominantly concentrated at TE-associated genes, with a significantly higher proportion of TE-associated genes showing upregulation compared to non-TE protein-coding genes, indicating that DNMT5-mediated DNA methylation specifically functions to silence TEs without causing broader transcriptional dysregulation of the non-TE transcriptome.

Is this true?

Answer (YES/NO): NO